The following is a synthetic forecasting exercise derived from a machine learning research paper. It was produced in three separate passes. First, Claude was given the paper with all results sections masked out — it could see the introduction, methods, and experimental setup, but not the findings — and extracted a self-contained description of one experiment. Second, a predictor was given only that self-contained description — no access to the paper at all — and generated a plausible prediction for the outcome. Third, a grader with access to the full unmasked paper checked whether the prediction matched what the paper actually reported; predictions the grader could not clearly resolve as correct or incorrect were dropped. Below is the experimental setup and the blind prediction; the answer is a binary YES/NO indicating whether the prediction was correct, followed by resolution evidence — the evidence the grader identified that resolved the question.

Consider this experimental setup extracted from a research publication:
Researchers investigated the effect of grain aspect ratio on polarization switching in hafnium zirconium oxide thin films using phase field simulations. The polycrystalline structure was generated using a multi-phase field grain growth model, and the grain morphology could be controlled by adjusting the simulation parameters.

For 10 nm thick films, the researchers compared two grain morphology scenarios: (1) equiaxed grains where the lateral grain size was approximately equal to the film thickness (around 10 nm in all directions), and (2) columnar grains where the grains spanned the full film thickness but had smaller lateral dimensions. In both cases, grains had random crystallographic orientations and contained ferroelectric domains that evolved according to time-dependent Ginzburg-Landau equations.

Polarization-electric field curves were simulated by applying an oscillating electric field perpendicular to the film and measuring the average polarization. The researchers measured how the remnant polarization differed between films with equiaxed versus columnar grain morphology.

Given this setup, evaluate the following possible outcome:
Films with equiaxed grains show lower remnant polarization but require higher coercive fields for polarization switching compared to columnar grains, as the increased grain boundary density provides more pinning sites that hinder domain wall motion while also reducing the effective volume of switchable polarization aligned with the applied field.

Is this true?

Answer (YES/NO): YES